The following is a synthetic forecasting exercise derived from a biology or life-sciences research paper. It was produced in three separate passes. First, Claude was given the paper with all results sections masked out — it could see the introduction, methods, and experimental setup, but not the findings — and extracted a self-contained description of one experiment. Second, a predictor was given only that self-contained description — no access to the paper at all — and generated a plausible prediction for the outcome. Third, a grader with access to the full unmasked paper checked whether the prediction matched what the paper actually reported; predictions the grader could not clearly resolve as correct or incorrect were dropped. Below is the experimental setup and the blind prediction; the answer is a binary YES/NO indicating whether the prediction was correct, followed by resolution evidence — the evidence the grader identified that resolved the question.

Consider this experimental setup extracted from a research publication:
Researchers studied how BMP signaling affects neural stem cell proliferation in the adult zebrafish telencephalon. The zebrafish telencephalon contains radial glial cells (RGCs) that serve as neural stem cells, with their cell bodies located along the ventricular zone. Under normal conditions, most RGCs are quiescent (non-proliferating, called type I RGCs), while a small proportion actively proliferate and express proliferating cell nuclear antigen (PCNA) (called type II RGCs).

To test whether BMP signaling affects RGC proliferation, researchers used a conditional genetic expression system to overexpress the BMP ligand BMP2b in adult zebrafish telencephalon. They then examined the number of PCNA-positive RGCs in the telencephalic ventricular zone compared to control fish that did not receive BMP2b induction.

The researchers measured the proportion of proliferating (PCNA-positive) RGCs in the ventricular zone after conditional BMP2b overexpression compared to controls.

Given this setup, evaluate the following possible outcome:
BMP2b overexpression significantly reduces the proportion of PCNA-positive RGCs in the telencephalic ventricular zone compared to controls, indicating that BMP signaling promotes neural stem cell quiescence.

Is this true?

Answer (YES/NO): YES